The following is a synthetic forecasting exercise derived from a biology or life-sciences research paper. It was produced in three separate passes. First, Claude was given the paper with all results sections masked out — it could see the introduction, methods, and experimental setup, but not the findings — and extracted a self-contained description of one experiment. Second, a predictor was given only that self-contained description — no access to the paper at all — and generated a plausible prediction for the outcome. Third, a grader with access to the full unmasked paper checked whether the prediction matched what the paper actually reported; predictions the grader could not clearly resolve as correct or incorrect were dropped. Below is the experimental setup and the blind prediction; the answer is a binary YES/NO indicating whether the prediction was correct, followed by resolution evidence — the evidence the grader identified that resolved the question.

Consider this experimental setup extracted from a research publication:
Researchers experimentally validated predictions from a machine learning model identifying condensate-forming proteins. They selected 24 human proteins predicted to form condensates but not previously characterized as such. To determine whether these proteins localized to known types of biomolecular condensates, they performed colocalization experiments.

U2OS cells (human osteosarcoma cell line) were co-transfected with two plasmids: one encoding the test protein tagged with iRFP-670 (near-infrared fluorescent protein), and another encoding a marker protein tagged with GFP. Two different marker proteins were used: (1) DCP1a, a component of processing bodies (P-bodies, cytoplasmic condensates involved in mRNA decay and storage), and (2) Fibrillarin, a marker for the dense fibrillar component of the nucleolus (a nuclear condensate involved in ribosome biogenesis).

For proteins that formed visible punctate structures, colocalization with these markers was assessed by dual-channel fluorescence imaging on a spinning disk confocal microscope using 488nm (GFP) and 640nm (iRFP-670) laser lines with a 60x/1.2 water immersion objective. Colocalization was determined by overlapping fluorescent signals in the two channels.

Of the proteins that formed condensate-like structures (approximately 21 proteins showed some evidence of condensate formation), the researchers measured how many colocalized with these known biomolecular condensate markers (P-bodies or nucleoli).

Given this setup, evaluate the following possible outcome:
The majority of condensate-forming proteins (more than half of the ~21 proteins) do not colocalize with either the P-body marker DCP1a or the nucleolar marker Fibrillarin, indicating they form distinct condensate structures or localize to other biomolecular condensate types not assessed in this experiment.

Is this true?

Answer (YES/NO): YES